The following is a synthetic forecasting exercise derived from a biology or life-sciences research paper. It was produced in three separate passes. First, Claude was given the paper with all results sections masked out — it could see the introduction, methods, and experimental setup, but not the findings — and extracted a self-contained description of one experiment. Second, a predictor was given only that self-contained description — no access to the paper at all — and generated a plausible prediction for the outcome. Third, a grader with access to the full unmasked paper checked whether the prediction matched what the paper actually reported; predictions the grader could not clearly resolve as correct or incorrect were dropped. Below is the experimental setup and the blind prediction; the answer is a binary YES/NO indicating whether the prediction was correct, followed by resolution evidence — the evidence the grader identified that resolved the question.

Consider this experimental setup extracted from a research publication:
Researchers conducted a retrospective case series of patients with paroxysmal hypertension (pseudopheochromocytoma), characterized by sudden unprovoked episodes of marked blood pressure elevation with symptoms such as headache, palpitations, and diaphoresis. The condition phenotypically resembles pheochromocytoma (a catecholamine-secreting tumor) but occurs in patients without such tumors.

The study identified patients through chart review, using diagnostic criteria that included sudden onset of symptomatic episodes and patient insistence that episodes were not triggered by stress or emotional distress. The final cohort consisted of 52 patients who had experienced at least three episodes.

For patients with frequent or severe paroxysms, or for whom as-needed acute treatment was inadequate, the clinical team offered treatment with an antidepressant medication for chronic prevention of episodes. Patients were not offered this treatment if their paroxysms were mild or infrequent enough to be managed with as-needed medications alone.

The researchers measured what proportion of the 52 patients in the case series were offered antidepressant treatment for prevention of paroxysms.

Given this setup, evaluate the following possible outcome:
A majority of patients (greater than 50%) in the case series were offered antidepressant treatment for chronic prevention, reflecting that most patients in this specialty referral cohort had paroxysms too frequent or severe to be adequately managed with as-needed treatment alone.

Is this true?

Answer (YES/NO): YES